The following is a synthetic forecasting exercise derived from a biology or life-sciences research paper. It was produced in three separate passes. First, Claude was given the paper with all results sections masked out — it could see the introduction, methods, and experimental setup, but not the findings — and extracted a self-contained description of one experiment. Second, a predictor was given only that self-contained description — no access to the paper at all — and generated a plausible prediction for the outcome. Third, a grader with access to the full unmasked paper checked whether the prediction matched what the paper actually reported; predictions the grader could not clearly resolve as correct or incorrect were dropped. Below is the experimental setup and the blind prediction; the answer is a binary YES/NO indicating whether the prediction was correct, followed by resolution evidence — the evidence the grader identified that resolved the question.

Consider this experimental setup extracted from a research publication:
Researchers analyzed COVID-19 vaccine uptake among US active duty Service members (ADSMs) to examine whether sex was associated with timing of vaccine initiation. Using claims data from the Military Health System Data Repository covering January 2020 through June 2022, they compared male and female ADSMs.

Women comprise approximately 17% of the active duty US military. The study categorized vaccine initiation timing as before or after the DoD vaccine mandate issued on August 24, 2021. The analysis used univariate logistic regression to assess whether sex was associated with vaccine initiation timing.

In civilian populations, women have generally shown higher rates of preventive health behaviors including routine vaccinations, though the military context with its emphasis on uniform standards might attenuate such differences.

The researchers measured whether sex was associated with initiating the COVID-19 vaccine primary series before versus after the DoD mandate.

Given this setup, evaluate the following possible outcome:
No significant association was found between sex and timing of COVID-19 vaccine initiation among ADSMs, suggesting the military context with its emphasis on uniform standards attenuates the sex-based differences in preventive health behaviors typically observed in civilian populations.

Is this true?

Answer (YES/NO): NO